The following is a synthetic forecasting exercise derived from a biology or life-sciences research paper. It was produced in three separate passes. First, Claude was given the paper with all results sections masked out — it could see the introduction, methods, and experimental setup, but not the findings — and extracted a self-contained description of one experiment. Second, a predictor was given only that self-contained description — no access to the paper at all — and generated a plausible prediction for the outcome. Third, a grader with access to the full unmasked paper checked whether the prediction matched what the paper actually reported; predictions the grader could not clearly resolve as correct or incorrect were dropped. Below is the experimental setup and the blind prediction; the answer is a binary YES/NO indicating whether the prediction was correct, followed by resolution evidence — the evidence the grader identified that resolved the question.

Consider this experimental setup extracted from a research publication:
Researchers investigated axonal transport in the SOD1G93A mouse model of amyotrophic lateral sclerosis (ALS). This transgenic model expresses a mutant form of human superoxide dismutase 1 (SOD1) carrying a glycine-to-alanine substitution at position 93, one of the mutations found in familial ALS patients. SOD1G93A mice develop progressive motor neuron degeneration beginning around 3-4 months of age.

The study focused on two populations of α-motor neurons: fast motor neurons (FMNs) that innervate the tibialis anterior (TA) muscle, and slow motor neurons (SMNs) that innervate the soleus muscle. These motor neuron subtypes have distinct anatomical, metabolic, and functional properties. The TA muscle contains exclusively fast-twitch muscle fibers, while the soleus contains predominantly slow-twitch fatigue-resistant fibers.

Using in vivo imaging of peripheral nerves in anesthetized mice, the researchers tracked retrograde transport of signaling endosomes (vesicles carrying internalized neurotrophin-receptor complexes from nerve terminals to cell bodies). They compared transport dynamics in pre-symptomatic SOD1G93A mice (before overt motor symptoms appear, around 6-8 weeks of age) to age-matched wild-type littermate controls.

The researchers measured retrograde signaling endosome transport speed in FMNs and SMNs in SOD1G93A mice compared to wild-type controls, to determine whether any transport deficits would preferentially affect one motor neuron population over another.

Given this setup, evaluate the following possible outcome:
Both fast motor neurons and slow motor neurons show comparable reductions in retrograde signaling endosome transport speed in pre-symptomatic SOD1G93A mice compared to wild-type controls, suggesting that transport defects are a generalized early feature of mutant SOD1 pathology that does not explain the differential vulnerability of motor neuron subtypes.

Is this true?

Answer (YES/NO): NO